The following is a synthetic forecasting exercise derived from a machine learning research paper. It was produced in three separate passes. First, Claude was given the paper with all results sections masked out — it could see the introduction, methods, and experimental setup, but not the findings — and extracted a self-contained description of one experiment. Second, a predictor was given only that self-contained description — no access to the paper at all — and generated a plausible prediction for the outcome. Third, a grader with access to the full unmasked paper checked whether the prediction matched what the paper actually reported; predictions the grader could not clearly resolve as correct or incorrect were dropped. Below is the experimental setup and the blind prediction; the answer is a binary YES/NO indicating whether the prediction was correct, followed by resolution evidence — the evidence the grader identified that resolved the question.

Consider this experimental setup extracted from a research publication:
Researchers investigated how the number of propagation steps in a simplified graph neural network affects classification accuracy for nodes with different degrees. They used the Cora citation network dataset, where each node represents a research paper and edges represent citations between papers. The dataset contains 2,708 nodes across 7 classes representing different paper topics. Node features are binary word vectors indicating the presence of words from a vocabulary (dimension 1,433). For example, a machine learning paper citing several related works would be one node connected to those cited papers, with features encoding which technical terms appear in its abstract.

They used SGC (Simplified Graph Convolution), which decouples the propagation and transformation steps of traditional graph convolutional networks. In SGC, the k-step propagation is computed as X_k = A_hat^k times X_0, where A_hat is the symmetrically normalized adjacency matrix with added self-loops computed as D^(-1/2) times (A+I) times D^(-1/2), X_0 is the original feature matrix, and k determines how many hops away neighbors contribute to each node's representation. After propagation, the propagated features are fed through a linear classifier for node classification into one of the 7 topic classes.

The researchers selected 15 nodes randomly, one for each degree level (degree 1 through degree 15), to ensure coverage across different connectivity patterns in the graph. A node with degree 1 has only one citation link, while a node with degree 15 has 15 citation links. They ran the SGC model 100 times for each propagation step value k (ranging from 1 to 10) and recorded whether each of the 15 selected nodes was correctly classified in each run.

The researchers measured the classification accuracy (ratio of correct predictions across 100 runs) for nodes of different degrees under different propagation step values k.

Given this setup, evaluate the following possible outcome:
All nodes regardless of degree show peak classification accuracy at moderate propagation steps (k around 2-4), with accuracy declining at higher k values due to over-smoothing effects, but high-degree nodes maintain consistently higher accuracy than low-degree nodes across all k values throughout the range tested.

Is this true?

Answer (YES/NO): NO